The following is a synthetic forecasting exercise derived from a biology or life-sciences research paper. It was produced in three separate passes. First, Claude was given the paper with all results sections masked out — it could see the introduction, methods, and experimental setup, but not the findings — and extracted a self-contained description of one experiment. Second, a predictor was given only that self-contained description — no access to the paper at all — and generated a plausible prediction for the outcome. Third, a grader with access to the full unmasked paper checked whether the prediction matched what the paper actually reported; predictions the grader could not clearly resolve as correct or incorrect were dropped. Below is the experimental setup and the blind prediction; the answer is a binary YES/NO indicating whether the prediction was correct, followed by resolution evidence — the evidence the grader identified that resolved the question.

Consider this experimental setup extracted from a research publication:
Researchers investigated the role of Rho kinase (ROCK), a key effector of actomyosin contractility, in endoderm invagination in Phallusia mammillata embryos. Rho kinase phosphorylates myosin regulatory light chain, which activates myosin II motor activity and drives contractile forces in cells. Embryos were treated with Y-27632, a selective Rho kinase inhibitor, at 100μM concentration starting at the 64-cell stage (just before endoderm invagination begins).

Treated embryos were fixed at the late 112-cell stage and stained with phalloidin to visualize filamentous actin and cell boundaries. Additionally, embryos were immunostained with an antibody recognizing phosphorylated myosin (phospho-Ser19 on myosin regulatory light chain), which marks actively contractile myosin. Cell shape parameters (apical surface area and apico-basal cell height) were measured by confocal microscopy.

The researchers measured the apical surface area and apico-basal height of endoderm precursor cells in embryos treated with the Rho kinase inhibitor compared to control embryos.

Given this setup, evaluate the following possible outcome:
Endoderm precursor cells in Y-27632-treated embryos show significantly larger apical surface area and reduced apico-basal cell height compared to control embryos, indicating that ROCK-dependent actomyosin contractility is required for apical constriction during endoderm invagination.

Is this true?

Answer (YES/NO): NO